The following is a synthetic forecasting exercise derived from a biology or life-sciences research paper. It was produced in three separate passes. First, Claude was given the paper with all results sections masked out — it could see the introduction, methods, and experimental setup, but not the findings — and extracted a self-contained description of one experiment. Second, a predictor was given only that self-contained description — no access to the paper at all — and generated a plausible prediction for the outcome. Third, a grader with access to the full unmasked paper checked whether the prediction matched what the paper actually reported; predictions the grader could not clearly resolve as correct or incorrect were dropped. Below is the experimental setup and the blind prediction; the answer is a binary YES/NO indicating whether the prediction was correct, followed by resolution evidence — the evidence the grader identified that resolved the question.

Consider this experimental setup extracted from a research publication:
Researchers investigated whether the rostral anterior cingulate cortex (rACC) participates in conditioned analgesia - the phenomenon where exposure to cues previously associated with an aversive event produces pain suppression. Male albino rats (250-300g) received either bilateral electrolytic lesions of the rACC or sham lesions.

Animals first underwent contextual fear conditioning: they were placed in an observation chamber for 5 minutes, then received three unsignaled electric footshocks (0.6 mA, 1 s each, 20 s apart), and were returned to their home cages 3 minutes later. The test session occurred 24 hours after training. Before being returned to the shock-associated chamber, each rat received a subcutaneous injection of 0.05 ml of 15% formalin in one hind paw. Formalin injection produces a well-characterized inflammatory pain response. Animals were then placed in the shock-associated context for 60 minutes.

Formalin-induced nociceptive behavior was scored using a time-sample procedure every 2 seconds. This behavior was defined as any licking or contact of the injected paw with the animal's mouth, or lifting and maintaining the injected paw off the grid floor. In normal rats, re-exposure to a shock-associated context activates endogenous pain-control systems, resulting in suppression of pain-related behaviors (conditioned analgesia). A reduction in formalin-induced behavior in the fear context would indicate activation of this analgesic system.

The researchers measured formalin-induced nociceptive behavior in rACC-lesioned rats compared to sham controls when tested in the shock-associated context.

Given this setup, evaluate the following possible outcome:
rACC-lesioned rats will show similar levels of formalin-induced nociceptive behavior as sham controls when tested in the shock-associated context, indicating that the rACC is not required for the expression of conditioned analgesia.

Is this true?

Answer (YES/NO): NO